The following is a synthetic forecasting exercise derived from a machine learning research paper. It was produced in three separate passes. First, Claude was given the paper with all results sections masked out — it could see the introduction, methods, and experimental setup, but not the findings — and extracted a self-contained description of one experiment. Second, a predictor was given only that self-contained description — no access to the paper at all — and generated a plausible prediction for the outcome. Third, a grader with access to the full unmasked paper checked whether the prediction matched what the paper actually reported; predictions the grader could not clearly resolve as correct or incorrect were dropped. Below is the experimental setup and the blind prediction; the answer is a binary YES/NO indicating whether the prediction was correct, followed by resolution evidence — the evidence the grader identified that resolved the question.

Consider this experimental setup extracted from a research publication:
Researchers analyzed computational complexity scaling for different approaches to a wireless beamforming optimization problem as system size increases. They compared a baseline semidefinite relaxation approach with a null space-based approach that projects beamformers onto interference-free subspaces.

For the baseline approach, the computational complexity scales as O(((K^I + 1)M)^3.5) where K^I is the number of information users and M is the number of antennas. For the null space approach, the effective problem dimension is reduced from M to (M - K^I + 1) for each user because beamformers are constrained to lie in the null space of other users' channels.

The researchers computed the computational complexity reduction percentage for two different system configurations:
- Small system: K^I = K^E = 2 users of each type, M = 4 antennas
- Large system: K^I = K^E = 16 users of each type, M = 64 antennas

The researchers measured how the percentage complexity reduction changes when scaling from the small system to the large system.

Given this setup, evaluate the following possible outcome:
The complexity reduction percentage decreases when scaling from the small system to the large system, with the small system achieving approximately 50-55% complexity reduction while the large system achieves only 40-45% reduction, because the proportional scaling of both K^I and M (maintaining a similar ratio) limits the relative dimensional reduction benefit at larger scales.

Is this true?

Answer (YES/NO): NO